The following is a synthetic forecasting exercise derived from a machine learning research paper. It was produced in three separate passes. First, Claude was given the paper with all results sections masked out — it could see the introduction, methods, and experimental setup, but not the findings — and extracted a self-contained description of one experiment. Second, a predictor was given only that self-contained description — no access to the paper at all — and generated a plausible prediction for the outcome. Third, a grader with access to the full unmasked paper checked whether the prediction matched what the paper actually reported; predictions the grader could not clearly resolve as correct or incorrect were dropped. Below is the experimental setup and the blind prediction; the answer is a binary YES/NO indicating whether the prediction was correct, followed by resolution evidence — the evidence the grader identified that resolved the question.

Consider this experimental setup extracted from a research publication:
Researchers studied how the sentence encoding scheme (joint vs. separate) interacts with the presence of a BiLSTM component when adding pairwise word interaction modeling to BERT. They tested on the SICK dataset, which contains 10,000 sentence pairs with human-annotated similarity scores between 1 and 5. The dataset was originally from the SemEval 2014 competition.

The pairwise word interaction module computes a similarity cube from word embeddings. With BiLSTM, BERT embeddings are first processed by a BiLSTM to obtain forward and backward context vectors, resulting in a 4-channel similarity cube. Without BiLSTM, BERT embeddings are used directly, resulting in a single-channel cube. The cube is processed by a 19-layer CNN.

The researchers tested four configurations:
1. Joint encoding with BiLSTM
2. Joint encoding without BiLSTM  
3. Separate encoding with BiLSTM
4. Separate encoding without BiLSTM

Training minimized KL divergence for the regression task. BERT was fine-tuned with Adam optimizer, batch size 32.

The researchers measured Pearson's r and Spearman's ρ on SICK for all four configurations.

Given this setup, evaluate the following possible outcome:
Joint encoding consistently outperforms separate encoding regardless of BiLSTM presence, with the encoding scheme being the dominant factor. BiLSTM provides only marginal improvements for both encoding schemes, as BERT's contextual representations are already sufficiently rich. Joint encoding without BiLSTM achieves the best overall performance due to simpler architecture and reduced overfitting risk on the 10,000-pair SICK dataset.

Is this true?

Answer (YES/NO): NO